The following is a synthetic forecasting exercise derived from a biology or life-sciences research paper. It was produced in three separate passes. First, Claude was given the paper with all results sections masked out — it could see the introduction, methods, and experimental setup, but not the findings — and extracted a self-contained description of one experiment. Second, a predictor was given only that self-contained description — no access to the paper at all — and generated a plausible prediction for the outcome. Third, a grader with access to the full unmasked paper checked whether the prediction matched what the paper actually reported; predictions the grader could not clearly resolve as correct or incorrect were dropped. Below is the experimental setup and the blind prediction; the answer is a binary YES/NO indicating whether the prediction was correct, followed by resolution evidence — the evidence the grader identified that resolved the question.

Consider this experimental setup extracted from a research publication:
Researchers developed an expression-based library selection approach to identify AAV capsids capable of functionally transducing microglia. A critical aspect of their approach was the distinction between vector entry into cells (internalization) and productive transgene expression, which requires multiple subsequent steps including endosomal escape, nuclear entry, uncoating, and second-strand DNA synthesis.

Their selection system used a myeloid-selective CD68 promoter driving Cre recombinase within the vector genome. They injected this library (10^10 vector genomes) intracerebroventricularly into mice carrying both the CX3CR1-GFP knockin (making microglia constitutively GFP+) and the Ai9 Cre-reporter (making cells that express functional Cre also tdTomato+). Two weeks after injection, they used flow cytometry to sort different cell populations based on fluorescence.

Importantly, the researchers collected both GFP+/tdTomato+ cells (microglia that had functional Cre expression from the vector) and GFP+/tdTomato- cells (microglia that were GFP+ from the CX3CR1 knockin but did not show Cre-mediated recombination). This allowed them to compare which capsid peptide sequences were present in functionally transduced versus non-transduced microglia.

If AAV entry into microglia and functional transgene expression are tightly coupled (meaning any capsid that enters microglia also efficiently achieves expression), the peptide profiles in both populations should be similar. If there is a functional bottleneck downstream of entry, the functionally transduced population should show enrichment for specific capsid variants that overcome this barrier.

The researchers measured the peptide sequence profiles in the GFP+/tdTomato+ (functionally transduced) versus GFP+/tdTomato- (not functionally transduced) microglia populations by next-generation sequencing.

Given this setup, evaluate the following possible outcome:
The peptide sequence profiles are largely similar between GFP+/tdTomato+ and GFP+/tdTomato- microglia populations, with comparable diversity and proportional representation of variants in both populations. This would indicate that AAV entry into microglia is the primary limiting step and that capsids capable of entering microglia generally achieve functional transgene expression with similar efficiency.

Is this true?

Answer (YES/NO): NO